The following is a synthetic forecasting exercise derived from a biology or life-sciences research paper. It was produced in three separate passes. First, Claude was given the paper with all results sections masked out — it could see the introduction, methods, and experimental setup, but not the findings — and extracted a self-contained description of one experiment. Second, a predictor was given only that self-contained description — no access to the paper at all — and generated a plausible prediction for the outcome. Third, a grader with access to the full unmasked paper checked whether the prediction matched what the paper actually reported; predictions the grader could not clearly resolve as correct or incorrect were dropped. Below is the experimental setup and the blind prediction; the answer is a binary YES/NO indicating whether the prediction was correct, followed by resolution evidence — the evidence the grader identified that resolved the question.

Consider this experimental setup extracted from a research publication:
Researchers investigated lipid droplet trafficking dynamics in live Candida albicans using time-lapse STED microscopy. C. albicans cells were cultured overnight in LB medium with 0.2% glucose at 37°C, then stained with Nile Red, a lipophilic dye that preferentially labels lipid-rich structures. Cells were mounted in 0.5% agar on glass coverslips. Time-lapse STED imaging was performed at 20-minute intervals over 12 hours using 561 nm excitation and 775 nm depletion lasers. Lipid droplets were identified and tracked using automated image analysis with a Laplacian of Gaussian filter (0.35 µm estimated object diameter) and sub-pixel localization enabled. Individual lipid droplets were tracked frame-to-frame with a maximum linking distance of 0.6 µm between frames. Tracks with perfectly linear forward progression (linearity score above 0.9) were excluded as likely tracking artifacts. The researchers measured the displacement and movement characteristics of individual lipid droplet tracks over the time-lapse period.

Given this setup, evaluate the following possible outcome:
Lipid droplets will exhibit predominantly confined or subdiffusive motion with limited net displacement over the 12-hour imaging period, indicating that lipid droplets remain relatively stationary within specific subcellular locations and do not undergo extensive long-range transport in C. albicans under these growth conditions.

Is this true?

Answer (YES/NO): NO